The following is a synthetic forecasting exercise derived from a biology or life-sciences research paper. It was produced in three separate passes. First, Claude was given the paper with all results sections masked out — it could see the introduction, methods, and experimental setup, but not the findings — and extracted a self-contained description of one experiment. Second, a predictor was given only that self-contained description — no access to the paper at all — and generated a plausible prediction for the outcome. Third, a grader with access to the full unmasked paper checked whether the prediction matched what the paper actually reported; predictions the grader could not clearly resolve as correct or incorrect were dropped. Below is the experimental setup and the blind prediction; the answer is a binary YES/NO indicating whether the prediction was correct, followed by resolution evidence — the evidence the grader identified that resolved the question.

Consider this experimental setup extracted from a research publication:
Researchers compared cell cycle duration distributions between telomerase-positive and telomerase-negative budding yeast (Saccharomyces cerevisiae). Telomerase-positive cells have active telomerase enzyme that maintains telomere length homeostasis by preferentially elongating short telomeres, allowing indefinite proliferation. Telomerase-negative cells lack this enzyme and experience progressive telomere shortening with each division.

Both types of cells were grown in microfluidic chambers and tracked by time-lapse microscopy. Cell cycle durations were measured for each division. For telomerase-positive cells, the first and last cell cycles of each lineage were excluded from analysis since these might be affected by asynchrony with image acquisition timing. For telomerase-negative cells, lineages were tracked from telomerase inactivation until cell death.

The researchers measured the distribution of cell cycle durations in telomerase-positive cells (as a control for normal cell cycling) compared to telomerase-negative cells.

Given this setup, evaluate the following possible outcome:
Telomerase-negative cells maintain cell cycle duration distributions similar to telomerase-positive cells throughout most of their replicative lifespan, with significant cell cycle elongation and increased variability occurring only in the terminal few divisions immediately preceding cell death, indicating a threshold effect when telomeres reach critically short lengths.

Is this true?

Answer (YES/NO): NO